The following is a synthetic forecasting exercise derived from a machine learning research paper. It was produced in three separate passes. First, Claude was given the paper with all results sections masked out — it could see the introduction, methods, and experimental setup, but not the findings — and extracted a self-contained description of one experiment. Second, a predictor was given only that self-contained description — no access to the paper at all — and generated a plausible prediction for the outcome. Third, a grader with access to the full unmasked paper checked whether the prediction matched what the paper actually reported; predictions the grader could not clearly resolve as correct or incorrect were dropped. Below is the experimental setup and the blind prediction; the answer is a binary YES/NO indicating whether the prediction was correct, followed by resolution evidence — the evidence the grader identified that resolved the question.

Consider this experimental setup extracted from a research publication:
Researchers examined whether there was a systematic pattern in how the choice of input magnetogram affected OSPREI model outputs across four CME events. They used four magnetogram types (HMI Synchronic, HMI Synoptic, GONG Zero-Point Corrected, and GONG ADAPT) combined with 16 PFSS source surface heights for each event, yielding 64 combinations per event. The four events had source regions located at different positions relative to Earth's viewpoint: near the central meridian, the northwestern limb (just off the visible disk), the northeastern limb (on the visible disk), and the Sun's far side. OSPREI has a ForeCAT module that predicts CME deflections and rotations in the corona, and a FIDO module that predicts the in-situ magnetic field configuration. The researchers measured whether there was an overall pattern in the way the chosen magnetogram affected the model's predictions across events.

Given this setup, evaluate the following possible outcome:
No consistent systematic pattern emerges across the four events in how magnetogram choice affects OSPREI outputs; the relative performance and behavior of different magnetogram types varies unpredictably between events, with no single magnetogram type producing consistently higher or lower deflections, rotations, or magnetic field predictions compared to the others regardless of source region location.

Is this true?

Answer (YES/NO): YES